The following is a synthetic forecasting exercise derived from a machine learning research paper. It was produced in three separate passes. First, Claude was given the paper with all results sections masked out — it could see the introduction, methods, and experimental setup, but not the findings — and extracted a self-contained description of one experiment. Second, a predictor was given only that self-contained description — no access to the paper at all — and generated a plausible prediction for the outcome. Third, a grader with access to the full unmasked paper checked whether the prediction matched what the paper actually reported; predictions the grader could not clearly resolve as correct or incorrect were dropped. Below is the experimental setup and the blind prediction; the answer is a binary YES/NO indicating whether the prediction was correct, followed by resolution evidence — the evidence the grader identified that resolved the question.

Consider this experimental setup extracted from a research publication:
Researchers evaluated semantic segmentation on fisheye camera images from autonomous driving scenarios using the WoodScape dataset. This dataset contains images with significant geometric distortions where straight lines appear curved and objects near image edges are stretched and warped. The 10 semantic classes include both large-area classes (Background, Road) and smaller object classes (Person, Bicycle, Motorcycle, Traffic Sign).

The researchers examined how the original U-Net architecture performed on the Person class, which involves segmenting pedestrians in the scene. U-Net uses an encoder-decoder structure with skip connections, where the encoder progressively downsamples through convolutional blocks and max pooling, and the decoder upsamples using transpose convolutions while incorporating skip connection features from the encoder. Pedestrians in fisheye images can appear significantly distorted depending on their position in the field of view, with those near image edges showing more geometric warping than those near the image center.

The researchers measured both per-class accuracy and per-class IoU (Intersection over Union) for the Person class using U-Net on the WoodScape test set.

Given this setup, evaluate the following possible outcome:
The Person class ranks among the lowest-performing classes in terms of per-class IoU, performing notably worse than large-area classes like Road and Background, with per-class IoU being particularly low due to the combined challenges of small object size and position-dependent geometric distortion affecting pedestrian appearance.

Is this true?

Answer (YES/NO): YES